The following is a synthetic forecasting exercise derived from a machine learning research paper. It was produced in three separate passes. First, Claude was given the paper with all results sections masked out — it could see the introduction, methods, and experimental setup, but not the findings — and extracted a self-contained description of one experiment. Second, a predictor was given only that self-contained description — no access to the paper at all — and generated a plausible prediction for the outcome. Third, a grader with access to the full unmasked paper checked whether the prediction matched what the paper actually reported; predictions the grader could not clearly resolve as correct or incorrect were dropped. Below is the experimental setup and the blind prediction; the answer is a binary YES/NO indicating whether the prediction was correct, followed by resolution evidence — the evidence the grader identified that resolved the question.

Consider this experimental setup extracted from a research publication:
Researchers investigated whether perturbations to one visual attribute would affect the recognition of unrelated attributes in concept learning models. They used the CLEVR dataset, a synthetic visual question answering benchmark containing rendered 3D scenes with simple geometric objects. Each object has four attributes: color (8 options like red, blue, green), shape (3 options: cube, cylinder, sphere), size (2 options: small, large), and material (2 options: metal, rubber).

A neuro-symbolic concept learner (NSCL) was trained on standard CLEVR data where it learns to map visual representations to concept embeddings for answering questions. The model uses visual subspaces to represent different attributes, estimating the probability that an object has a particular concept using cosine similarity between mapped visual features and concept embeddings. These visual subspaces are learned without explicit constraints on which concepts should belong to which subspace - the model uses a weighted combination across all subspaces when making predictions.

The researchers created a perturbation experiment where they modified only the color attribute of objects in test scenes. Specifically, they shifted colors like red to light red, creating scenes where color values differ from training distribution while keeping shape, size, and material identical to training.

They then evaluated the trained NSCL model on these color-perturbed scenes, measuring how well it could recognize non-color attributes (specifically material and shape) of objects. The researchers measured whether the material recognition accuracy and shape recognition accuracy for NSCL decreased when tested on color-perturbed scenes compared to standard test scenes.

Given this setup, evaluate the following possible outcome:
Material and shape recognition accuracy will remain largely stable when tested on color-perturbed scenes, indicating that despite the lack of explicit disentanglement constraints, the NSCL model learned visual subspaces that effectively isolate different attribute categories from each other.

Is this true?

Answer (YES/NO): NO